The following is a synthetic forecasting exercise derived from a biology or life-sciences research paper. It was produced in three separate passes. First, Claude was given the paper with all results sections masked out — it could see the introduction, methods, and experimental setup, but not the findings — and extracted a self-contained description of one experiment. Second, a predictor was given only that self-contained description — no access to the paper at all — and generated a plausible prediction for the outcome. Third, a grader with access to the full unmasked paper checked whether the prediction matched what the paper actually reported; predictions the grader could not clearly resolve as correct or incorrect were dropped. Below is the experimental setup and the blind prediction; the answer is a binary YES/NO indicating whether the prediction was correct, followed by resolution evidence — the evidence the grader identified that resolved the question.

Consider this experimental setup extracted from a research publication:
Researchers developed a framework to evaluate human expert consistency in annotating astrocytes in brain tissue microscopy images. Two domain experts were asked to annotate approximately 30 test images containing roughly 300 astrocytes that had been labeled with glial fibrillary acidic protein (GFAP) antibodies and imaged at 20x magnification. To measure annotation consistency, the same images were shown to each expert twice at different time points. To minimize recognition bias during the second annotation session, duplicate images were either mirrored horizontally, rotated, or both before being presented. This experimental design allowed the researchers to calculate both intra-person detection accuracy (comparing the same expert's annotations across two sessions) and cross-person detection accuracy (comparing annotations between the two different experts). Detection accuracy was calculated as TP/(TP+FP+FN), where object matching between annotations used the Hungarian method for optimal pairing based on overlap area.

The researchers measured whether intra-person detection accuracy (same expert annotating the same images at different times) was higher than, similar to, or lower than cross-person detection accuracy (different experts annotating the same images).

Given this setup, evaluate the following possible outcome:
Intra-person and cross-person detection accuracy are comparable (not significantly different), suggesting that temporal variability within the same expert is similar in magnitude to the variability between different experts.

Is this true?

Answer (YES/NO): NO